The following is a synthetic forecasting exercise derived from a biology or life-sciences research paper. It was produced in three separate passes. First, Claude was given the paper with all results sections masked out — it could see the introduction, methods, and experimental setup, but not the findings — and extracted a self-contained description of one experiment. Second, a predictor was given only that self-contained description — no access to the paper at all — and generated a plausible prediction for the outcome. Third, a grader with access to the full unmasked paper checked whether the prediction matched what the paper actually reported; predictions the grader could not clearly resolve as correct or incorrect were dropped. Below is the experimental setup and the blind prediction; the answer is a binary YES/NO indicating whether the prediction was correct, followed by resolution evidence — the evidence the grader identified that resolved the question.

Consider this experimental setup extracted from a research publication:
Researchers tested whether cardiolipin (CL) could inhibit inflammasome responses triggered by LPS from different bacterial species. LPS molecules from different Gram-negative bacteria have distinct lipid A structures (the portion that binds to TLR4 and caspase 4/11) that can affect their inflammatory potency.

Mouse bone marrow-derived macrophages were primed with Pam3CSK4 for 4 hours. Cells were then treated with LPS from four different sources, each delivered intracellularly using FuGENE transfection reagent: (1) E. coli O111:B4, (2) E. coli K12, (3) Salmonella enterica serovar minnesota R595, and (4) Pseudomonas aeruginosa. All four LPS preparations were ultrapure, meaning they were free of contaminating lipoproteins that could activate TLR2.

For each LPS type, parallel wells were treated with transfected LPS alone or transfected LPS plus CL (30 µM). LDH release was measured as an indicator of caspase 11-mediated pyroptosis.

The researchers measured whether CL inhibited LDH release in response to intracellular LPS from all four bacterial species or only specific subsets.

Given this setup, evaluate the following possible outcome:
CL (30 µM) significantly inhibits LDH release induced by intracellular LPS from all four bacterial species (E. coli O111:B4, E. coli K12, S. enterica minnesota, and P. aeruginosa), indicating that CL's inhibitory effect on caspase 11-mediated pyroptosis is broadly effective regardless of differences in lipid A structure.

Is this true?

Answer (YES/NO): YES